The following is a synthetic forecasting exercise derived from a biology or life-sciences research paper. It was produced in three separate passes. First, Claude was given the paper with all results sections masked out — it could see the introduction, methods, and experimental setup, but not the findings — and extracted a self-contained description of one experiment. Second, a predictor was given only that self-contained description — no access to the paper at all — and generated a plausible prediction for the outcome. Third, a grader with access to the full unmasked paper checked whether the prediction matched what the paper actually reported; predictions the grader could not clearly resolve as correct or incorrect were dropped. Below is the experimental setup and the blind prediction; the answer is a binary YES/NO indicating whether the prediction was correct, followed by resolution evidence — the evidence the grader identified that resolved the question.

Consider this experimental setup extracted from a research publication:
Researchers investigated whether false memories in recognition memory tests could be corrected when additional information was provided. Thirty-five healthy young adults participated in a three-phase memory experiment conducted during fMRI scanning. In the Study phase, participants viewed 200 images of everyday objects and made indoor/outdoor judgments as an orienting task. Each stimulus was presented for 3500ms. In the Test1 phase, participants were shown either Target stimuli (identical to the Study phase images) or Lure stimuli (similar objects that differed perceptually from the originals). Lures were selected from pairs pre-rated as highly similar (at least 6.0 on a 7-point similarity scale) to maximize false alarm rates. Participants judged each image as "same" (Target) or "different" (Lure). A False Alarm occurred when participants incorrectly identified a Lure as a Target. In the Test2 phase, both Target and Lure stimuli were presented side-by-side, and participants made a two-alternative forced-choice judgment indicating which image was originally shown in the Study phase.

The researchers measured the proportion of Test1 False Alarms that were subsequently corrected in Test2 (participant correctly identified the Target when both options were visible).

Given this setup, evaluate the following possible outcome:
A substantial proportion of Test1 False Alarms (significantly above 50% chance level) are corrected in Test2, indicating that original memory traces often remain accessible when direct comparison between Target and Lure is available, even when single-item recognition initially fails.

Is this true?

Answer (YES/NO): NO